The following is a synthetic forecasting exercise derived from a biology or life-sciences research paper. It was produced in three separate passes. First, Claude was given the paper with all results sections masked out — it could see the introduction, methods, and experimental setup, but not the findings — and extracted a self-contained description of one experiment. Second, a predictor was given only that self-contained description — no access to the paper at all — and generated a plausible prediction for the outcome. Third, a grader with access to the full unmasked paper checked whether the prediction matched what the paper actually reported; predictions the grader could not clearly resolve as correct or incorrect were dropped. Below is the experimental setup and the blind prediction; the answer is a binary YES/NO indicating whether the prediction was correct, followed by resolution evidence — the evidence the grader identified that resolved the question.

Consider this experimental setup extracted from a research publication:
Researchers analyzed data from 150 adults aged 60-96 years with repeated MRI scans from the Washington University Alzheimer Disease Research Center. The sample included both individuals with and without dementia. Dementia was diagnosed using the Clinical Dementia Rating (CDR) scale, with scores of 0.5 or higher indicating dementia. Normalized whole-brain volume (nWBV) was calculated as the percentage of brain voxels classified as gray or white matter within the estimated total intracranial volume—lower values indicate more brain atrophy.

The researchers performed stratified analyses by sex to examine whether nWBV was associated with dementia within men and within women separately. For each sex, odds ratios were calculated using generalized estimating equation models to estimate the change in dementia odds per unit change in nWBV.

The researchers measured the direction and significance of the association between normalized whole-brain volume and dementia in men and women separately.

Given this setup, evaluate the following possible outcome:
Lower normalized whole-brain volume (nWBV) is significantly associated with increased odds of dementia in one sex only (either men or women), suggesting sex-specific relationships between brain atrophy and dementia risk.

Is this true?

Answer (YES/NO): NO